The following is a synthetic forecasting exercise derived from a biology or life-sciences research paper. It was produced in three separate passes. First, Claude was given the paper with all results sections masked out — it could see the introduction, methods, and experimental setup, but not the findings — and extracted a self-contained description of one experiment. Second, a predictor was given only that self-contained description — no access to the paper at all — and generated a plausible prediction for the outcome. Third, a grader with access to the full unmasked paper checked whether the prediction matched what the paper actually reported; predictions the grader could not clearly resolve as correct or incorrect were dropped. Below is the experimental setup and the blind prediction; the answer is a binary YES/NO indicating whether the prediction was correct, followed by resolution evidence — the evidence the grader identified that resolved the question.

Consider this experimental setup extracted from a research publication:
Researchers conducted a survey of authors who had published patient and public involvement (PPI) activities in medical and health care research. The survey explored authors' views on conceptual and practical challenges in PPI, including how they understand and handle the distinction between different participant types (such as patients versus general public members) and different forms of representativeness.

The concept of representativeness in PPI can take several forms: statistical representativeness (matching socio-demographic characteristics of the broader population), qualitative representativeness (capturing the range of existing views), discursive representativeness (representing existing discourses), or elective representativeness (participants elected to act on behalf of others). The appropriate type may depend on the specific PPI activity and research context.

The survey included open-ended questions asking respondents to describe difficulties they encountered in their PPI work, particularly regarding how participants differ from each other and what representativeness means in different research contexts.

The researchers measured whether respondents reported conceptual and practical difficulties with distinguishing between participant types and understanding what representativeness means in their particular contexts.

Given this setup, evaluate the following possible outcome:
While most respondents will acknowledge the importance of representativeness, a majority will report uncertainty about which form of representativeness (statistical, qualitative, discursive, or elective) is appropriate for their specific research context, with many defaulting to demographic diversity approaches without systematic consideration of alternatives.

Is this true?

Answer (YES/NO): NO